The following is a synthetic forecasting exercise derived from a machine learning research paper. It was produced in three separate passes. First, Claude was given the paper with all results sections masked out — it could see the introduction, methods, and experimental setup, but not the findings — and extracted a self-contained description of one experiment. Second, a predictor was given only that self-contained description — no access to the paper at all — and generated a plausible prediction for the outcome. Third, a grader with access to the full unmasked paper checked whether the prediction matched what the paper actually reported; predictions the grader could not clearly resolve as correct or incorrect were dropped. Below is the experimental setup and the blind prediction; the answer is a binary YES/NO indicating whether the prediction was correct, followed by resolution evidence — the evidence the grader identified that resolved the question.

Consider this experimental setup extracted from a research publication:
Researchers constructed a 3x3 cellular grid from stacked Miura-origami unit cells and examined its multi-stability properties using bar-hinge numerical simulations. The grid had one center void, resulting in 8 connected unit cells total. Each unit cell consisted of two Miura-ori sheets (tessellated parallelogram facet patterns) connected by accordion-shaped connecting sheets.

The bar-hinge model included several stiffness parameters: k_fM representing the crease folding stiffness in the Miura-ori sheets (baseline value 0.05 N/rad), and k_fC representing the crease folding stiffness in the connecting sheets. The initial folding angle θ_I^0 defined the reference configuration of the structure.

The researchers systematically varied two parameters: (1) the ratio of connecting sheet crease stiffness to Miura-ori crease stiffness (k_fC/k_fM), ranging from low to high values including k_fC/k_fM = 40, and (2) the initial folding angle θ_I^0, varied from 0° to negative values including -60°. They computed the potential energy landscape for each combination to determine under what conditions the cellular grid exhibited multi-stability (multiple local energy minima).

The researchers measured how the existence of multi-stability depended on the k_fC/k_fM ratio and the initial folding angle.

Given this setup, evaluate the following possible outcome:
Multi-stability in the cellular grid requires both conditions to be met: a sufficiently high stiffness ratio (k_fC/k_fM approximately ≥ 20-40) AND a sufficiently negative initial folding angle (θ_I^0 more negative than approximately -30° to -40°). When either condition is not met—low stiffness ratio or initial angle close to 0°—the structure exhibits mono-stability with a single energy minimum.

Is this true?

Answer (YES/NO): YES